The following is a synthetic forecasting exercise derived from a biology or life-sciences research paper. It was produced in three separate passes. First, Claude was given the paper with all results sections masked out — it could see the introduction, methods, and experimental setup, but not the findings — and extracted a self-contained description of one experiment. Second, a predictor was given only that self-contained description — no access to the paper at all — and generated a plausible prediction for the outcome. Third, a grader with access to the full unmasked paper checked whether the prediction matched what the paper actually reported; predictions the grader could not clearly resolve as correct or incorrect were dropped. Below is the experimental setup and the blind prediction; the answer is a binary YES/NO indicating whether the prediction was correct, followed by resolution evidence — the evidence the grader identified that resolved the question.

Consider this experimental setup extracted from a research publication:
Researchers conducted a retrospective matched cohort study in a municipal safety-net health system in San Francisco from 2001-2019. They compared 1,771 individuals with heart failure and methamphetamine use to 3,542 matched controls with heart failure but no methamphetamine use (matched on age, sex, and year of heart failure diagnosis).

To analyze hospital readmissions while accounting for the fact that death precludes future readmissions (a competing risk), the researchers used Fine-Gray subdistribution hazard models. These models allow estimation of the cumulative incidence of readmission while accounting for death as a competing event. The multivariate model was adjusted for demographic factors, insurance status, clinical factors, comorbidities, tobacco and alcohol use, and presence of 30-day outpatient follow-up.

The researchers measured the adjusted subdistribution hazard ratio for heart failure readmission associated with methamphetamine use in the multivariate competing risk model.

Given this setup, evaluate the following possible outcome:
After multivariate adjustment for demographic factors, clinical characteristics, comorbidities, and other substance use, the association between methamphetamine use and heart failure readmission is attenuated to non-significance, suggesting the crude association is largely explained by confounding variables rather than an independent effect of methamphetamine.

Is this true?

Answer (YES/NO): NO